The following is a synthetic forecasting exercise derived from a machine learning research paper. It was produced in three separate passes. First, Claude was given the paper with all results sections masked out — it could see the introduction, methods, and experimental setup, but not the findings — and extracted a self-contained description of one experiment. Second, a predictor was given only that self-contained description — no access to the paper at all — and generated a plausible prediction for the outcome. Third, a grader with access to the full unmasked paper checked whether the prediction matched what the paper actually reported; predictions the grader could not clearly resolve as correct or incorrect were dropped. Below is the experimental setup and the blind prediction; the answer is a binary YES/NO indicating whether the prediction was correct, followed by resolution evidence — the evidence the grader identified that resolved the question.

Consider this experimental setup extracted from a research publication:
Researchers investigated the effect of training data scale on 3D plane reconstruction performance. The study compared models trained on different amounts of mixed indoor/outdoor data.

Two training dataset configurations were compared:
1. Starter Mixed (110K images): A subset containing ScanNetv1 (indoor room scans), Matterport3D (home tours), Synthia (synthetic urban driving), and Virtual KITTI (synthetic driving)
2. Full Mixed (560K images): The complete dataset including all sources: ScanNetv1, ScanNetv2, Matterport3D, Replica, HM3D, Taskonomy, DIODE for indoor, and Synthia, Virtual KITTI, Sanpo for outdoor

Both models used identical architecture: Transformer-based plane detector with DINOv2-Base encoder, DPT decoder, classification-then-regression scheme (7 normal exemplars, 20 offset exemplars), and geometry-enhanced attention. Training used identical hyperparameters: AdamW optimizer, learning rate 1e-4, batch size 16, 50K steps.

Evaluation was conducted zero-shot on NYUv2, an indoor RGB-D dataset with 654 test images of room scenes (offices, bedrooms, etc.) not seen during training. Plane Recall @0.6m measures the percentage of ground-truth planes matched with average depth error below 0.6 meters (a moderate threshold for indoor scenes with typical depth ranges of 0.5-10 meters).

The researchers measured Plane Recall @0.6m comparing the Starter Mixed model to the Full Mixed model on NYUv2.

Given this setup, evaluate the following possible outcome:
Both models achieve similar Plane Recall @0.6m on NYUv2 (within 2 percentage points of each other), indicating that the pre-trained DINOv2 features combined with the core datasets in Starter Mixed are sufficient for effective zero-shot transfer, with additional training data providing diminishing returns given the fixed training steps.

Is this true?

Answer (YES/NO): NO